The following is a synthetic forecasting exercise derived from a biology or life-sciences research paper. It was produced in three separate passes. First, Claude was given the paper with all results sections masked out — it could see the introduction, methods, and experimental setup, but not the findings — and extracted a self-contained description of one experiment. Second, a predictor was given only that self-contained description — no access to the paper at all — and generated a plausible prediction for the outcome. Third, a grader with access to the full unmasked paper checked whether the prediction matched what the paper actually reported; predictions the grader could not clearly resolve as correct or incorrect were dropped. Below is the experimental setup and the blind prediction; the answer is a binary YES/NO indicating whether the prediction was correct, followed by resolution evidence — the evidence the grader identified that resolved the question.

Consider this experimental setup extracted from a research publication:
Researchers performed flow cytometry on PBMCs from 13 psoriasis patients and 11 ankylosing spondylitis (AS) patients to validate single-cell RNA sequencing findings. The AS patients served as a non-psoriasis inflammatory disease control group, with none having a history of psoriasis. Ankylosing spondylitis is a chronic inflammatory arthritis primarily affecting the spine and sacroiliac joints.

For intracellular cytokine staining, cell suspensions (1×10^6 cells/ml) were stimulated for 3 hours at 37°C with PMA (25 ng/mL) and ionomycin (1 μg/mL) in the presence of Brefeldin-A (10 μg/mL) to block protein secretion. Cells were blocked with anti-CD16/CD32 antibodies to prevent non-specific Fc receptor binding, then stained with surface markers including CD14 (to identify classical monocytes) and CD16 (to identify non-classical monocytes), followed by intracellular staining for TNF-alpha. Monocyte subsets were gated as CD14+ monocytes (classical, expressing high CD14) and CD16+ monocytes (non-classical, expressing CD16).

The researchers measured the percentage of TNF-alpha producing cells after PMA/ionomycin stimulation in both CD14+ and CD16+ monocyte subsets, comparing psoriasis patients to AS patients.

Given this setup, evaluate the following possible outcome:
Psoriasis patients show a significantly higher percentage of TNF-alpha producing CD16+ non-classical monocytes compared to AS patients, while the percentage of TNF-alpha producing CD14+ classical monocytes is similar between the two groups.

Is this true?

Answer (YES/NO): NO